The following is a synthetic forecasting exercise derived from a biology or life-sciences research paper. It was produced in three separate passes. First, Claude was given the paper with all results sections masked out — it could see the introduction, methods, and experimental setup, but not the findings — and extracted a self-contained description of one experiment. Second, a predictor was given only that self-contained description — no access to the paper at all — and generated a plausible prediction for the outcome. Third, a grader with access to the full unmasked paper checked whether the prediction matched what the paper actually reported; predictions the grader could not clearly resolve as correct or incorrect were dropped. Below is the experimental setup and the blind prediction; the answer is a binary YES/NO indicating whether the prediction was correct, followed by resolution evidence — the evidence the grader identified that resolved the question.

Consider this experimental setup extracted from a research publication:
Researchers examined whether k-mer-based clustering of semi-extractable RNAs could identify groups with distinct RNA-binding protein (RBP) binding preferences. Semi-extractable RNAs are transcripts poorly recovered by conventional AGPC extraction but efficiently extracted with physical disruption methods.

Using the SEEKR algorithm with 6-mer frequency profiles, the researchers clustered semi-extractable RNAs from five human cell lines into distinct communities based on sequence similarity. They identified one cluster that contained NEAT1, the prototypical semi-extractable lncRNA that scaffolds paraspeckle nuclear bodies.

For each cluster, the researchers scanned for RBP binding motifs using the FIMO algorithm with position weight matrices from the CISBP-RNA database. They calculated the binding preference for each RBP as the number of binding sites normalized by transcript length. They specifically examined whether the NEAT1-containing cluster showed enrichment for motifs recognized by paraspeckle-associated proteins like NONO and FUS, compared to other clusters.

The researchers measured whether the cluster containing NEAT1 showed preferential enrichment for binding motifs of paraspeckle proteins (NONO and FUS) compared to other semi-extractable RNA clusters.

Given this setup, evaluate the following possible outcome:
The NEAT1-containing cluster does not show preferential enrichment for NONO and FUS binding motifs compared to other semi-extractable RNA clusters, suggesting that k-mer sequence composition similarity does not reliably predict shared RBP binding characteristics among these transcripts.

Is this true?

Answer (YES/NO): NO